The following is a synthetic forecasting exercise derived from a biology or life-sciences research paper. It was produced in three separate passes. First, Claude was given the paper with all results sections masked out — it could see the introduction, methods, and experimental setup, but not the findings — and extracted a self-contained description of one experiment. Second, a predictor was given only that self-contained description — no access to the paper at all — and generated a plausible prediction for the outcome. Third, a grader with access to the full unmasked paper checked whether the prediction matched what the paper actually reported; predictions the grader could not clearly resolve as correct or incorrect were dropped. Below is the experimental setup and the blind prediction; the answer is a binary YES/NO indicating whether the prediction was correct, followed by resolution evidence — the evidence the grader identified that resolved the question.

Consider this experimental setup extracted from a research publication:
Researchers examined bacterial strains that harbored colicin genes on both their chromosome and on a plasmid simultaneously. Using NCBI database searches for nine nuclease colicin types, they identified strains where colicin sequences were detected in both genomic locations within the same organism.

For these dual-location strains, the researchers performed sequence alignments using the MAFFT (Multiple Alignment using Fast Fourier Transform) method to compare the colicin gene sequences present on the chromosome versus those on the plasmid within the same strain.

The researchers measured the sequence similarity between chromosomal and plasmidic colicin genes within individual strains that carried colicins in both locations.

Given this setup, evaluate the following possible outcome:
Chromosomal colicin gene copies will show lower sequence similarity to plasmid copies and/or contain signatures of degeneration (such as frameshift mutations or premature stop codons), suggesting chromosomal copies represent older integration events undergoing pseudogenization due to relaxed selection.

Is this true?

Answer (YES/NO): NO